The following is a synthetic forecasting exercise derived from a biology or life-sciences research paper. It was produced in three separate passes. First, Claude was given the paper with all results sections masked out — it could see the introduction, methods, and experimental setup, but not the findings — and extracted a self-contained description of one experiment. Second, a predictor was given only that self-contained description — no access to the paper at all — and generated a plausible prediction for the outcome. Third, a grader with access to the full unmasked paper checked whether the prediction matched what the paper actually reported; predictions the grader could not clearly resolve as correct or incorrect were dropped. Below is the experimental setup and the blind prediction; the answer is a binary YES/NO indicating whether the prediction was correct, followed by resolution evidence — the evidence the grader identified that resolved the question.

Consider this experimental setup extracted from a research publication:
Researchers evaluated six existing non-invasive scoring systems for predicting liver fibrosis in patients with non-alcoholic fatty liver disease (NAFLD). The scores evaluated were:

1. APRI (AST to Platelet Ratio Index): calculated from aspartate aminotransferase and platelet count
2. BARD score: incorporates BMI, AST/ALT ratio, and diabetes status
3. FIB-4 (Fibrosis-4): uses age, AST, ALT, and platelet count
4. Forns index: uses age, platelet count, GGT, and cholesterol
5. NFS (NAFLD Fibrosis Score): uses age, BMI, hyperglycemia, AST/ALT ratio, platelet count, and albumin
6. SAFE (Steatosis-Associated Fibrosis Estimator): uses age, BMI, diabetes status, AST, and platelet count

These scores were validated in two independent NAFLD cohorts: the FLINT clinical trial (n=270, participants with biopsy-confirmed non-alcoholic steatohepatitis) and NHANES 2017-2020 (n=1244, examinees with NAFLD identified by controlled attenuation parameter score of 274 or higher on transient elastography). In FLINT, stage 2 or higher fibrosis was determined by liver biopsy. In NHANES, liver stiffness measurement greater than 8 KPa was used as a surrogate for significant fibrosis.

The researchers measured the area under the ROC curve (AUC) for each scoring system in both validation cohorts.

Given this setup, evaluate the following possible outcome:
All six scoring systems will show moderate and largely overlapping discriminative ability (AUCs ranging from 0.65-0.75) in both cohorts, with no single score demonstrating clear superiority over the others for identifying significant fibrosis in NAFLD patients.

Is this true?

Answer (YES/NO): NO